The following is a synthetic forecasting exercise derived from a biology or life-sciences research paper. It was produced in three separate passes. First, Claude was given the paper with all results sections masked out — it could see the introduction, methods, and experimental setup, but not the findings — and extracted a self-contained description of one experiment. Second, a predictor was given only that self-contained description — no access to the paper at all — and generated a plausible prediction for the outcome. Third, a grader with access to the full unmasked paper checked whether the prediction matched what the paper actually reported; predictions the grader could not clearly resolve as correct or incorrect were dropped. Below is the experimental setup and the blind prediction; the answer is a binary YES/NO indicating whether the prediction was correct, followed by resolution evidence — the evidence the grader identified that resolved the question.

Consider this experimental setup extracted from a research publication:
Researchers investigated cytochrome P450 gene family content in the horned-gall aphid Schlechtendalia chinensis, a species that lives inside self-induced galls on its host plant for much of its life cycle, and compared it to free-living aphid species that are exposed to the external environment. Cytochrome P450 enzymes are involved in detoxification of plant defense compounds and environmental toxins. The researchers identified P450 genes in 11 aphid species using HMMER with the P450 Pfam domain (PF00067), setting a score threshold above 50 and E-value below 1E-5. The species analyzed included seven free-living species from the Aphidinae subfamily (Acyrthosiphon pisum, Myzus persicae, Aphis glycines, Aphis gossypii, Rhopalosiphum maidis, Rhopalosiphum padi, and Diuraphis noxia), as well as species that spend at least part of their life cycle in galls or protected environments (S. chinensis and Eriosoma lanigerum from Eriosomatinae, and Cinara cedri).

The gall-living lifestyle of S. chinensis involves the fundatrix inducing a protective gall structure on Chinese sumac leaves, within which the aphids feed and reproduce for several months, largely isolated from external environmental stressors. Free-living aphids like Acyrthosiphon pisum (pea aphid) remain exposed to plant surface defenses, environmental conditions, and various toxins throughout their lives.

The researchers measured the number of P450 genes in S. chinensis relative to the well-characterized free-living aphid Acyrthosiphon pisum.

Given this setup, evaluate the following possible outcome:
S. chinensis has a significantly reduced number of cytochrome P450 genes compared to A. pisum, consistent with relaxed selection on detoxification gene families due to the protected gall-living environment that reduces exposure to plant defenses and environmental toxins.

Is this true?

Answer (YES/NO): YES